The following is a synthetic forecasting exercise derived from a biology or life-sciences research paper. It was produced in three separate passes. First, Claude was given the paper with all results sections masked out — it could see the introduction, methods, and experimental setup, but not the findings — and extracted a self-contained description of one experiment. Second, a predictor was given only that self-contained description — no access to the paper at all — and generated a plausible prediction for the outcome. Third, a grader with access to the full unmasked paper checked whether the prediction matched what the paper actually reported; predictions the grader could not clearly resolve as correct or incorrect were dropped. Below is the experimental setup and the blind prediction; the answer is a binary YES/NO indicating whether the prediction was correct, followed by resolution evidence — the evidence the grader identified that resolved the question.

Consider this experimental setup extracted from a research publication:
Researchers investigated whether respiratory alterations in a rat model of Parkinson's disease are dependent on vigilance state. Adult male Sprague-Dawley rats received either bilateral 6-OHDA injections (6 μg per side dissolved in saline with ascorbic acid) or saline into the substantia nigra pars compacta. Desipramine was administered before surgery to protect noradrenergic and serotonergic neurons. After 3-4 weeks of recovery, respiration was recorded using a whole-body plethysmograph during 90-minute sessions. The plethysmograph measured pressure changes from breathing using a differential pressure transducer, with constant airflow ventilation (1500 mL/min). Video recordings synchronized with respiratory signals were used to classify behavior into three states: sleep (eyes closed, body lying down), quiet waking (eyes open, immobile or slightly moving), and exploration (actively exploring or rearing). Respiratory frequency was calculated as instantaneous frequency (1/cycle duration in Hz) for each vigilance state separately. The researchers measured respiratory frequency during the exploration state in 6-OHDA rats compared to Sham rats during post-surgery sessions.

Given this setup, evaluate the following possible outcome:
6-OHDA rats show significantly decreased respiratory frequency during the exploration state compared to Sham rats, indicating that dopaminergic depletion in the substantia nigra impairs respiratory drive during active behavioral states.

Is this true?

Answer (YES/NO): NO